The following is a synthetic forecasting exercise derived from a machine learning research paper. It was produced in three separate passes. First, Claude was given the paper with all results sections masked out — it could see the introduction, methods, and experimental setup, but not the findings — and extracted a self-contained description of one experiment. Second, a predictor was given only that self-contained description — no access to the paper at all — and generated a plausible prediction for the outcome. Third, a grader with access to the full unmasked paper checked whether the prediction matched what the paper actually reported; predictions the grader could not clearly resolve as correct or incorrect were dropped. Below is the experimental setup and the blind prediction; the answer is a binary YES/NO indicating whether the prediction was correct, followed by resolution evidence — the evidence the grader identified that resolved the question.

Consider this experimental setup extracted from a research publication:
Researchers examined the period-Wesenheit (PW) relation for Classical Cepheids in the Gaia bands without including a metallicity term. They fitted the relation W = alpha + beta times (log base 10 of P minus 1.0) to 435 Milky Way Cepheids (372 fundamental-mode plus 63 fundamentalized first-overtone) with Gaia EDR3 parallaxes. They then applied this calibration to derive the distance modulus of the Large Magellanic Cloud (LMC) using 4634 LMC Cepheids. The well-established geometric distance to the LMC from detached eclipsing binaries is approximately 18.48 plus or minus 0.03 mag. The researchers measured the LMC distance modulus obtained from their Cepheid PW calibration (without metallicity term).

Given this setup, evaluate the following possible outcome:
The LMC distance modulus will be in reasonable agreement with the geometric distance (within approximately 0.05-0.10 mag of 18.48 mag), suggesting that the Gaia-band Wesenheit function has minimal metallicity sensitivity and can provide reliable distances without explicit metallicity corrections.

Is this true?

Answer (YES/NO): NO